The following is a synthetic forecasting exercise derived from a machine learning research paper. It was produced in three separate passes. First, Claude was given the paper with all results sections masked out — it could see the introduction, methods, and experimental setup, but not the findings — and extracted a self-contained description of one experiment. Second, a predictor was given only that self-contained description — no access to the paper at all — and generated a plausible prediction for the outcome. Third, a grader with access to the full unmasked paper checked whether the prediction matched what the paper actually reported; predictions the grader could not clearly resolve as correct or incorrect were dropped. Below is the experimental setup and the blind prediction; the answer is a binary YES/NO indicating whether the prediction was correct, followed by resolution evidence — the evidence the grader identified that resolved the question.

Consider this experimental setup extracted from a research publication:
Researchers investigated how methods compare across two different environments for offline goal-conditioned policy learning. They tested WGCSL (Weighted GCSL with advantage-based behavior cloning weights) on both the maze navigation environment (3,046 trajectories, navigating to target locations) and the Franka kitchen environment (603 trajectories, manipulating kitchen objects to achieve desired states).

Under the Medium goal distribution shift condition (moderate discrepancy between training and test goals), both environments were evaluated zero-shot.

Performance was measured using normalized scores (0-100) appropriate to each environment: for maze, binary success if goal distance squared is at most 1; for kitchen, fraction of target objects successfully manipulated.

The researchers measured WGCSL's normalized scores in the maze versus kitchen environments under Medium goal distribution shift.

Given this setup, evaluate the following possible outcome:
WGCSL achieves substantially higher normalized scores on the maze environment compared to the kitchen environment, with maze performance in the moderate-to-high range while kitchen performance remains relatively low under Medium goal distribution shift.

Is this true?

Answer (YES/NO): NO